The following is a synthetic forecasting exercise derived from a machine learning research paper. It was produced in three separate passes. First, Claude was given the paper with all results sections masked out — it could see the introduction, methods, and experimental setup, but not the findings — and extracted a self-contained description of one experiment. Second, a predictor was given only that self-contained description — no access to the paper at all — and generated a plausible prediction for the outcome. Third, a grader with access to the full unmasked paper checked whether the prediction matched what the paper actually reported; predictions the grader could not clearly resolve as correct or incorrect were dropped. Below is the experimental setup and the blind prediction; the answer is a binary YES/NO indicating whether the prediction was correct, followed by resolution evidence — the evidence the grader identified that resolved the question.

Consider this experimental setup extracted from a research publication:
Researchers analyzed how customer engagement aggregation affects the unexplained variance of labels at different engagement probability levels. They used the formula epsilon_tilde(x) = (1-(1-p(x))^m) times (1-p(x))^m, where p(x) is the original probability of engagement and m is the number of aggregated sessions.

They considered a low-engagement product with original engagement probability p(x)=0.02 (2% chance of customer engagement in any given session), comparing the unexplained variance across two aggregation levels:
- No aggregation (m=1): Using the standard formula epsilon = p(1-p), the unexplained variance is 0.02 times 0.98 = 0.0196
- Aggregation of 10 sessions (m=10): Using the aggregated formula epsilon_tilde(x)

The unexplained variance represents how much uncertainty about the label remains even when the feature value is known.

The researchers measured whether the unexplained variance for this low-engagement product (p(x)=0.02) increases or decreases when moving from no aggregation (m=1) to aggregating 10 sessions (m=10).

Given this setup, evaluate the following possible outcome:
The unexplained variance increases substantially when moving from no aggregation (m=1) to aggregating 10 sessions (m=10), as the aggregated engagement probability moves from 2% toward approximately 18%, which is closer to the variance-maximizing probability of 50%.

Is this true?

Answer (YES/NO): YES